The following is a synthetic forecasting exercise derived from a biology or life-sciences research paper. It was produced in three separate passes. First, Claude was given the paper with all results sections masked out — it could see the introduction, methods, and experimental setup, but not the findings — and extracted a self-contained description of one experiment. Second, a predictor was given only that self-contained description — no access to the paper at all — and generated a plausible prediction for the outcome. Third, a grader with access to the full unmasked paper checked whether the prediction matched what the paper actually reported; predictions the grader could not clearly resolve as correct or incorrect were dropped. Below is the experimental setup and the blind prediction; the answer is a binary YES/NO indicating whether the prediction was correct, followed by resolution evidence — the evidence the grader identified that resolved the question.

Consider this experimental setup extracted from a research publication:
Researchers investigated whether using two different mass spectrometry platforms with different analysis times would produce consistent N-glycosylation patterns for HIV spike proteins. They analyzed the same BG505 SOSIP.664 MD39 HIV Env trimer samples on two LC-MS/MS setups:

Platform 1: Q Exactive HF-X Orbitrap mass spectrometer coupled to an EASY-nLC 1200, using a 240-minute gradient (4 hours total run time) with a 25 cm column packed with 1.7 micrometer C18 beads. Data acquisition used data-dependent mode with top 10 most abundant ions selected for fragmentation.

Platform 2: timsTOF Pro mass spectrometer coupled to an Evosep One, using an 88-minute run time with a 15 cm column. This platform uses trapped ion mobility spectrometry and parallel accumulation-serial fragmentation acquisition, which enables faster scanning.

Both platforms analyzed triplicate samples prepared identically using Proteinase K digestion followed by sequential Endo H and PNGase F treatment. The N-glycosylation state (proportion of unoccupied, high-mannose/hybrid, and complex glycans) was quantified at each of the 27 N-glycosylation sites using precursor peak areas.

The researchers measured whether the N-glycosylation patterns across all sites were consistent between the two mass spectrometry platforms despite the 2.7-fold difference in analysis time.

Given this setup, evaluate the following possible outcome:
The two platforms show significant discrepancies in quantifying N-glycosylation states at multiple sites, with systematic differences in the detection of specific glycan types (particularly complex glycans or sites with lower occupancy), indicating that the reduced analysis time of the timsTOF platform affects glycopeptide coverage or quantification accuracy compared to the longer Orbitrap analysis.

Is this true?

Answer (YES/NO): NO